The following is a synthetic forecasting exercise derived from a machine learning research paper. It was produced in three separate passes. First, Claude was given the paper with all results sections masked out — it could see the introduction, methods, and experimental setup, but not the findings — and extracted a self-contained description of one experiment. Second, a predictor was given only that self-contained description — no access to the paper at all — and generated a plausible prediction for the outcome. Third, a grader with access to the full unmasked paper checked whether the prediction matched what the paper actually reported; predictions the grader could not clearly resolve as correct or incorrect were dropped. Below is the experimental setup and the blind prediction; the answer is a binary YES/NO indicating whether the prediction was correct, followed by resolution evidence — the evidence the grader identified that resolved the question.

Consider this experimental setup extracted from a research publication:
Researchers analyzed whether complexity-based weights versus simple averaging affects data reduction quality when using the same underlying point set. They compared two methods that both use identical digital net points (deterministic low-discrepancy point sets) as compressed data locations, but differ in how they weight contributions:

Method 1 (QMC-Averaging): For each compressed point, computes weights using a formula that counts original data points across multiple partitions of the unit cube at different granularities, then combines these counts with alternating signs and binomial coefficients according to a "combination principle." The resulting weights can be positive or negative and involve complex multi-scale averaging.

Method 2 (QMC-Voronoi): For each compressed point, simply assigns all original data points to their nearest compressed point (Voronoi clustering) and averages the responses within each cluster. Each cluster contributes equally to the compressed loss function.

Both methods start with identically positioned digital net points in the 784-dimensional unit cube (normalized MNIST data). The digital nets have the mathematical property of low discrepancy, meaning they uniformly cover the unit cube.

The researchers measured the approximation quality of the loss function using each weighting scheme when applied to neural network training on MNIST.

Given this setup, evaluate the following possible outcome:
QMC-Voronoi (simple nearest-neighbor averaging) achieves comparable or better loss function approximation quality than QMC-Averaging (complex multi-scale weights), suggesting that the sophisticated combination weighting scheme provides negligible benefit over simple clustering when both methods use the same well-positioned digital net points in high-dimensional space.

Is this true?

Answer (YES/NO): NO